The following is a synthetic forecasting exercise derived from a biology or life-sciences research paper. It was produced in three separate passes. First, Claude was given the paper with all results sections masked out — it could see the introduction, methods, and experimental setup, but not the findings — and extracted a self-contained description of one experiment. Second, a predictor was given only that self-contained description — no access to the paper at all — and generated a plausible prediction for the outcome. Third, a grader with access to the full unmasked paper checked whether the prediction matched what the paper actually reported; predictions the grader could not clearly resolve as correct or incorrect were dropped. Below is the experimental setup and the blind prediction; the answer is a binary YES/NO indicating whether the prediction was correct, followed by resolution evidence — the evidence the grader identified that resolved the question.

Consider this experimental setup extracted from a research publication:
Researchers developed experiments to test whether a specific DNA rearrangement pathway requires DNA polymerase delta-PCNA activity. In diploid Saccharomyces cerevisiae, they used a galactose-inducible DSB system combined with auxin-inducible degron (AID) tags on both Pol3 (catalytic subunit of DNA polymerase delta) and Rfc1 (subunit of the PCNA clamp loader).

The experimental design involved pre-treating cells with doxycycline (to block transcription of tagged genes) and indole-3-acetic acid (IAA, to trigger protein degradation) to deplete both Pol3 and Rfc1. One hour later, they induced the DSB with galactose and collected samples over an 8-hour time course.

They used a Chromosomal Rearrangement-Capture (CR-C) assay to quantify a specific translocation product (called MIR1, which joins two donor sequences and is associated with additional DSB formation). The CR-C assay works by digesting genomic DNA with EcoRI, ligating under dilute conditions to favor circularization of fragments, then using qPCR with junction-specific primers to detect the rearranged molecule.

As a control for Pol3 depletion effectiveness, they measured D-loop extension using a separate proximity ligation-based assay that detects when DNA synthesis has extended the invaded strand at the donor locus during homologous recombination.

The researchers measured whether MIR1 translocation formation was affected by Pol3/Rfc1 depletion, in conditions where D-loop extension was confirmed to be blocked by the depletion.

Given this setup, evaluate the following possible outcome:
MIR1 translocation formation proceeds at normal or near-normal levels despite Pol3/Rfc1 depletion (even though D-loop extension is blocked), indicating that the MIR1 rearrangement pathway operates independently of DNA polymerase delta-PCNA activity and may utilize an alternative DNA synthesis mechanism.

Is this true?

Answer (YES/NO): YES